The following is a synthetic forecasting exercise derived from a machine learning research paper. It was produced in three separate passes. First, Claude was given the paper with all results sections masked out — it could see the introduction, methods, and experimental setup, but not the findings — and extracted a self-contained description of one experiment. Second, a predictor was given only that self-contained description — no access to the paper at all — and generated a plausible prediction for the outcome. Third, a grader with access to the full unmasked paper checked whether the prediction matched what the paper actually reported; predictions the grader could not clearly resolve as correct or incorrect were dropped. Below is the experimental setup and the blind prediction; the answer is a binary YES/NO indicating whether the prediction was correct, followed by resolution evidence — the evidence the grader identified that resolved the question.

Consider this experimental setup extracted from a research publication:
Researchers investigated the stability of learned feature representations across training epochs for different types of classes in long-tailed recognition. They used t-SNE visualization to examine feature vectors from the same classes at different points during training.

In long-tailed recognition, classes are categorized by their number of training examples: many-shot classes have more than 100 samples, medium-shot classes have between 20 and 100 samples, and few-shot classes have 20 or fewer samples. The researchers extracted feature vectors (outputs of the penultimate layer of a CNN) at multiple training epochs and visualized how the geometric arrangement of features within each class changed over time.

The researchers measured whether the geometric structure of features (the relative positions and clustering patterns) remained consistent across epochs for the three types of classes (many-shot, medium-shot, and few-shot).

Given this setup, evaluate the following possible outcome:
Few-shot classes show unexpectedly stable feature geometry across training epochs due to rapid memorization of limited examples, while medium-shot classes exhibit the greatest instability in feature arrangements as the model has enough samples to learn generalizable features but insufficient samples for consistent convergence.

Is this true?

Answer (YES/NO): NO